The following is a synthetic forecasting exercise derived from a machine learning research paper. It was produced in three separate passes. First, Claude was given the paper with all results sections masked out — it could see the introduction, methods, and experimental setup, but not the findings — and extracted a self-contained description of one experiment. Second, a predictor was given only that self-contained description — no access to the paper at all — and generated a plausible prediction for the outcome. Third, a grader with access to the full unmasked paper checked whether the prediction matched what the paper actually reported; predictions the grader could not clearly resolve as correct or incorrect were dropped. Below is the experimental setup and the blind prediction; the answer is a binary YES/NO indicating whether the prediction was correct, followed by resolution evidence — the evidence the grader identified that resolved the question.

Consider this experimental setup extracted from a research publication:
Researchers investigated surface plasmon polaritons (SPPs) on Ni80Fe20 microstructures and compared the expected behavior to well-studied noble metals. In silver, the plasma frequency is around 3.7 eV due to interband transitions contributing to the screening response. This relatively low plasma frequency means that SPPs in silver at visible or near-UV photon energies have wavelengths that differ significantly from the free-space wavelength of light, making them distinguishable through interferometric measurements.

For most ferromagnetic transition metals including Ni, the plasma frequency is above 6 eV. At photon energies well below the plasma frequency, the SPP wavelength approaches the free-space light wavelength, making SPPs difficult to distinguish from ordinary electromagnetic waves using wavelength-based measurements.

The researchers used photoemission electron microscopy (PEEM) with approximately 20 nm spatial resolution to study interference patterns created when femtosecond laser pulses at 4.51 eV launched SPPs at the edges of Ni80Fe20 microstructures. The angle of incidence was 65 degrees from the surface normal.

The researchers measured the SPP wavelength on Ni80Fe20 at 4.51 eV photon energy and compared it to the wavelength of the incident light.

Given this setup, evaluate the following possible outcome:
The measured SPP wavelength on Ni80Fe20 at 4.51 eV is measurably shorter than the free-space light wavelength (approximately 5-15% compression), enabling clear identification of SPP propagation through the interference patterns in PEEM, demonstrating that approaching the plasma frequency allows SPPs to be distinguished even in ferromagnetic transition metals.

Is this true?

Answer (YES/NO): NO